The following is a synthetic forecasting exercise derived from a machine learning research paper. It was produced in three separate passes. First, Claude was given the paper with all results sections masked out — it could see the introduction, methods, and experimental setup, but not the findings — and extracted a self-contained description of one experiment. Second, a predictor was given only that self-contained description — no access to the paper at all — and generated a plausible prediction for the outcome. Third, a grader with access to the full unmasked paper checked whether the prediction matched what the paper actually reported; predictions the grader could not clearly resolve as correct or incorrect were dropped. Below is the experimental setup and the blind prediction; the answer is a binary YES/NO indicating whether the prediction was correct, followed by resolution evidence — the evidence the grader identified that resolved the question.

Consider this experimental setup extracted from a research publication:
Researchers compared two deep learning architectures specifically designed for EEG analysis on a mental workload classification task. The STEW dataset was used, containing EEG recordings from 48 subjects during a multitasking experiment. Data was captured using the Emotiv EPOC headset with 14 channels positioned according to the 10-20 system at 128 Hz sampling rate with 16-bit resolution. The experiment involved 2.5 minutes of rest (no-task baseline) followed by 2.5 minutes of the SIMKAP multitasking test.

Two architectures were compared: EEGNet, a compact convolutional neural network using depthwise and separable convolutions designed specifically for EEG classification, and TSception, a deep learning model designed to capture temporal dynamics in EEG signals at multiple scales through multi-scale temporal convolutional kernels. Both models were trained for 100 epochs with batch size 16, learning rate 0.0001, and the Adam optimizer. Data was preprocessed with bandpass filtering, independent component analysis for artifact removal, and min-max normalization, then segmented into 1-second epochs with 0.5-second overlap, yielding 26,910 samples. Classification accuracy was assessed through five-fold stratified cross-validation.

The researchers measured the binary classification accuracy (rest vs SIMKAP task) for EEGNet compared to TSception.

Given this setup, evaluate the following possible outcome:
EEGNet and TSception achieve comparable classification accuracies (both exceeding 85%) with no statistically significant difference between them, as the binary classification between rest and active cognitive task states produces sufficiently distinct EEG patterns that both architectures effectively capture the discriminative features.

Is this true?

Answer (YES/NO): NO